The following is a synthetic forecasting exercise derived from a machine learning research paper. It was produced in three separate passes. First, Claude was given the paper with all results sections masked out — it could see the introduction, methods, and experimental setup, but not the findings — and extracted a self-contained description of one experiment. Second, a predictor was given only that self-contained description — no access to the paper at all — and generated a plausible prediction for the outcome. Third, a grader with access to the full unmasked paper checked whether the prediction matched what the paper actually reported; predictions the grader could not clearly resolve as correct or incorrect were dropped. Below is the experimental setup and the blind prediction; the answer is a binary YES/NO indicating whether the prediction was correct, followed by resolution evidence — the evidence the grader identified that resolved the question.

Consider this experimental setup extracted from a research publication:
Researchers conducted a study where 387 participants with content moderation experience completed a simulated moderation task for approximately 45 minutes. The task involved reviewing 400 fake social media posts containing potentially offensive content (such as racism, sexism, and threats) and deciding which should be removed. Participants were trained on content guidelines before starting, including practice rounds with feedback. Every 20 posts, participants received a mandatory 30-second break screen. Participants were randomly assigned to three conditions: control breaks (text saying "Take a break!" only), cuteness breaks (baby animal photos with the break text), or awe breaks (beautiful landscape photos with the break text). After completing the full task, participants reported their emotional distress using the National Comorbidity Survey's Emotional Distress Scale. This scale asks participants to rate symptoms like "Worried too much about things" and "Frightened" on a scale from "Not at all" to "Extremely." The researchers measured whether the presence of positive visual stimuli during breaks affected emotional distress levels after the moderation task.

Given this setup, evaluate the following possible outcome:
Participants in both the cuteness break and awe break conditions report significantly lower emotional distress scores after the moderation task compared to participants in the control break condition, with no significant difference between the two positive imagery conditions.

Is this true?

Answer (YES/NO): NO